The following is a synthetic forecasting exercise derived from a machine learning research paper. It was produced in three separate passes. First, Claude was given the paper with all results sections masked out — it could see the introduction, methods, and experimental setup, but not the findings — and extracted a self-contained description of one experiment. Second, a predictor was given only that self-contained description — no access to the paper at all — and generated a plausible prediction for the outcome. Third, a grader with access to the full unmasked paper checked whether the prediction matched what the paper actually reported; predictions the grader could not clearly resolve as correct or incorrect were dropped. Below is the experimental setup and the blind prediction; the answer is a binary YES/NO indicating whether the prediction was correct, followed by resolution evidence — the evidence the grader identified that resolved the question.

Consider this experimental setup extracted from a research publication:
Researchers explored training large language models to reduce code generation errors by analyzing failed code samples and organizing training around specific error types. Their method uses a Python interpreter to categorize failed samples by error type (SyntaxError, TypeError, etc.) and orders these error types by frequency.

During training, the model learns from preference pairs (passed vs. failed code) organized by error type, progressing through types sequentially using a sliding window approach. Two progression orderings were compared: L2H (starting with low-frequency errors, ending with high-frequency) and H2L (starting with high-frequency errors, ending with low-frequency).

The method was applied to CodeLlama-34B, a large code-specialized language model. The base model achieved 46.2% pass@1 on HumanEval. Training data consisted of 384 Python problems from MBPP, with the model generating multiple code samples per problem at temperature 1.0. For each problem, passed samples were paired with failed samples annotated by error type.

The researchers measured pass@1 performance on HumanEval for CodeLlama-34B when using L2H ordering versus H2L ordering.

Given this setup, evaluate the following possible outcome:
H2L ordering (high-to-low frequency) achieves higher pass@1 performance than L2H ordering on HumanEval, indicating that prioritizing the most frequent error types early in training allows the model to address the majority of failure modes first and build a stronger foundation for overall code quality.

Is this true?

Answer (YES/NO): YES